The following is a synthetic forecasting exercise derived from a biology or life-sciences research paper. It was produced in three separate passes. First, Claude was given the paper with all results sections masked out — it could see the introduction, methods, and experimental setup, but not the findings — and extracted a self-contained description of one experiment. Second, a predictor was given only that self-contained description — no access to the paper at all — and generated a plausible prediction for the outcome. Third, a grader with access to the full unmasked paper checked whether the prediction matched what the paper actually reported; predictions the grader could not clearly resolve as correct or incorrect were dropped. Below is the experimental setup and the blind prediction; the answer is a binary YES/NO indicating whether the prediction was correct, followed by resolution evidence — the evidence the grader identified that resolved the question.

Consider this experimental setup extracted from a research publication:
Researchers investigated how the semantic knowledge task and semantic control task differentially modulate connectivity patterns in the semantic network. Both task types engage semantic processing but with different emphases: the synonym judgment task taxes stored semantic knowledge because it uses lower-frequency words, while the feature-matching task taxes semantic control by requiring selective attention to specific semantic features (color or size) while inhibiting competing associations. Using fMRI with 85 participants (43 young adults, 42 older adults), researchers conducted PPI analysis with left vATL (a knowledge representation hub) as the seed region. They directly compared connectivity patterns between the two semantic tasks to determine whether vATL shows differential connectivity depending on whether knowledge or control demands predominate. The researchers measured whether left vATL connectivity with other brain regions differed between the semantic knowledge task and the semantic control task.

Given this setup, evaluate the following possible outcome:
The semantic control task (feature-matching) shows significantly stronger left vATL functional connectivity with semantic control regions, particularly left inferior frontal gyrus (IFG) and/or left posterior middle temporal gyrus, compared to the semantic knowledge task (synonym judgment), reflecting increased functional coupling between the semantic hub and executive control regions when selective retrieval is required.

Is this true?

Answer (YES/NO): NO